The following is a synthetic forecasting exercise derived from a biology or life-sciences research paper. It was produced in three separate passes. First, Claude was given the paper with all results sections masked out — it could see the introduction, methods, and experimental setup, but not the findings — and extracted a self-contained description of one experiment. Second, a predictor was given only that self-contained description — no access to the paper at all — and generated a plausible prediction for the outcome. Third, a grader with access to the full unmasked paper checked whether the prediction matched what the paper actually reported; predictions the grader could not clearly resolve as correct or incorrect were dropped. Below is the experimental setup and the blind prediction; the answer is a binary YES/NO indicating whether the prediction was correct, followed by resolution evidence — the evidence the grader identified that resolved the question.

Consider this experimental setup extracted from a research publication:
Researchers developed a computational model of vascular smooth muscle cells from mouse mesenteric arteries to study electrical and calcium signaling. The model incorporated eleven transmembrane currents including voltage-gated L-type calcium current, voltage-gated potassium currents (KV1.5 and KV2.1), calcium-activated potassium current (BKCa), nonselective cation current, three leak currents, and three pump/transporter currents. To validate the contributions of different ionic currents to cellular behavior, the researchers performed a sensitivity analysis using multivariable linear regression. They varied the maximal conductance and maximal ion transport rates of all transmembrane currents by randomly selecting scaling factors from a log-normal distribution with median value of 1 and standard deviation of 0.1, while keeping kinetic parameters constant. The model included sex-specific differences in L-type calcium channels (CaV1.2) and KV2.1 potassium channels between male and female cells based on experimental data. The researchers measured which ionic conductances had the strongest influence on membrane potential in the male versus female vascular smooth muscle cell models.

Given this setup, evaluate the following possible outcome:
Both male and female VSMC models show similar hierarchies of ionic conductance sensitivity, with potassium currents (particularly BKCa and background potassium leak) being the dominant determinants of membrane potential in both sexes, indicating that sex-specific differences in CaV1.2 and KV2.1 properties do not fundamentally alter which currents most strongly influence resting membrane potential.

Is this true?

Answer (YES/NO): NO